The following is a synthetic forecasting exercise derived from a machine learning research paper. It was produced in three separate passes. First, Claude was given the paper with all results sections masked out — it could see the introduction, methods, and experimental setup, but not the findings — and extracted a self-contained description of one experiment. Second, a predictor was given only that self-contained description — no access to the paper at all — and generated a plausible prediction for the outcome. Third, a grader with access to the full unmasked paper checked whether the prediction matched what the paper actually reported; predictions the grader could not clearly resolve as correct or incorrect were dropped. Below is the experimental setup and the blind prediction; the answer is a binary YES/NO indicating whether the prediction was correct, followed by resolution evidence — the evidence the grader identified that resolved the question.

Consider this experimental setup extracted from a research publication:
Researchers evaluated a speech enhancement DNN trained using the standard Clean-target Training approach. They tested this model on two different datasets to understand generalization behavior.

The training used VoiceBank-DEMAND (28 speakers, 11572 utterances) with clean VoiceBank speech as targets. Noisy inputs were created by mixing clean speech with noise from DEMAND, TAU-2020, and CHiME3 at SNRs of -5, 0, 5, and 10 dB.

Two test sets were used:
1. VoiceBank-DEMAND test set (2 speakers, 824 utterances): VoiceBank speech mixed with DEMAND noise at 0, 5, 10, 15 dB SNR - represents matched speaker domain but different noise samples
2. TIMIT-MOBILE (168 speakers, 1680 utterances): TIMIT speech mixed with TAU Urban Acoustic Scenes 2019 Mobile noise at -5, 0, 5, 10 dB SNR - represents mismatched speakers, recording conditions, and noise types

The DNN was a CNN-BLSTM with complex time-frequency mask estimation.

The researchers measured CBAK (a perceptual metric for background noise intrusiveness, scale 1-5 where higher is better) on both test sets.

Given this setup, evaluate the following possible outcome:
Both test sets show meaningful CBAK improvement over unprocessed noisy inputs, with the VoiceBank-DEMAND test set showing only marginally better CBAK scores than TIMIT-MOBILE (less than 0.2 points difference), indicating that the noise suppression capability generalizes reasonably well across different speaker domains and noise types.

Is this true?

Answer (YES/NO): NO